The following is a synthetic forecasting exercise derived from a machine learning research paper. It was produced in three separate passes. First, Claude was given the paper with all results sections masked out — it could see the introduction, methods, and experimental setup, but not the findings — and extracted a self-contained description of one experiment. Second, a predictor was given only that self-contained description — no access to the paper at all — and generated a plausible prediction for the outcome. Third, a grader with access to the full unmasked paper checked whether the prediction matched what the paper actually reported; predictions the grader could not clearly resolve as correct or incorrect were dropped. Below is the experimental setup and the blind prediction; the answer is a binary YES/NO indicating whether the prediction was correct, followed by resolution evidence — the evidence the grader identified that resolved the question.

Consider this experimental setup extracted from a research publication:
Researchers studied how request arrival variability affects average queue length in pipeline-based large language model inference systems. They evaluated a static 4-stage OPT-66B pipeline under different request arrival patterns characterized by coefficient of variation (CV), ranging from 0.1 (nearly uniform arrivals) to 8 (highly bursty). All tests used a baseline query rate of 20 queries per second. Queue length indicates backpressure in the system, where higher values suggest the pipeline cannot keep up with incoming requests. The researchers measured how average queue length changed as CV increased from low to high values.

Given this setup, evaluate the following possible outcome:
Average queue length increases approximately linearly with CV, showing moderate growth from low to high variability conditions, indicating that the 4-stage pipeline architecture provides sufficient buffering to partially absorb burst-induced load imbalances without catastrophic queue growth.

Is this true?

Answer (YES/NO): NO